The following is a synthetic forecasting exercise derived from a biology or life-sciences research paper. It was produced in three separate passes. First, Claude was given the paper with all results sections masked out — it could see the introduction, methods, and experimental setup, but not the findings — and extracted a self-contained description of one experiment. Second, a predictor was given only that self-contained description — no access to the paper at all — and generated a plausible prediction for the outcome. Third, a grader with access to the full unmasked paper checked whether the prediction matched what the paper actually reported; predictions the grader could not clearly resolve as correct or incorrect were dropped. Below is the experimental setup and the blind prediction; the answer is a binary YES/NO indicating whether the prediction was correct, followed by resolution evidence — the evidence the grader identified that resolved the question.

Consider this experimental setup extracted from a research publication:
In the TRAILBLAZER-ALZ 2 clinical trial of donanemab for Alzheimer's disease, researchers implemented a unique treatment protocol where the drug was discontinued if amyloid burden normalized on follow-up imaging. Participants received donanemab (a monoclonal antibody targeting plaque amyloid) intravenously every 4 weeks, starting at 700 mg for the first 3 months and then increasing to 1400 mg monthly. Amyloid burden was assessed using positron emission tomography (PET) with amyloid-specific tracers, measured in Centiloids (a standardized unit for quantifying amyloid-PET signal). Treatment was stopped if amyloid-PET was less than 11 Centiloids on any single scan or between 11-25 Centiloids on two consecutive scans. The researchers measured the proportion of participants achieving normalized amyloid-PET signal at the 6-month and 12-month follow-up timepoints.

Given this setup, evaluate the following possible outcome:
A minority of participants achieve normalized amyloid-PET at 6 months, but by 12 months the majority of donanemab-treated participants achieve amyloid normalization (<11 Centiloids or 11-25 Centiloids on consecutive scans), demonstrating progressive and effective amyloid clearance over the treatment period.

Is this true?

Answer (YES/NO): YES